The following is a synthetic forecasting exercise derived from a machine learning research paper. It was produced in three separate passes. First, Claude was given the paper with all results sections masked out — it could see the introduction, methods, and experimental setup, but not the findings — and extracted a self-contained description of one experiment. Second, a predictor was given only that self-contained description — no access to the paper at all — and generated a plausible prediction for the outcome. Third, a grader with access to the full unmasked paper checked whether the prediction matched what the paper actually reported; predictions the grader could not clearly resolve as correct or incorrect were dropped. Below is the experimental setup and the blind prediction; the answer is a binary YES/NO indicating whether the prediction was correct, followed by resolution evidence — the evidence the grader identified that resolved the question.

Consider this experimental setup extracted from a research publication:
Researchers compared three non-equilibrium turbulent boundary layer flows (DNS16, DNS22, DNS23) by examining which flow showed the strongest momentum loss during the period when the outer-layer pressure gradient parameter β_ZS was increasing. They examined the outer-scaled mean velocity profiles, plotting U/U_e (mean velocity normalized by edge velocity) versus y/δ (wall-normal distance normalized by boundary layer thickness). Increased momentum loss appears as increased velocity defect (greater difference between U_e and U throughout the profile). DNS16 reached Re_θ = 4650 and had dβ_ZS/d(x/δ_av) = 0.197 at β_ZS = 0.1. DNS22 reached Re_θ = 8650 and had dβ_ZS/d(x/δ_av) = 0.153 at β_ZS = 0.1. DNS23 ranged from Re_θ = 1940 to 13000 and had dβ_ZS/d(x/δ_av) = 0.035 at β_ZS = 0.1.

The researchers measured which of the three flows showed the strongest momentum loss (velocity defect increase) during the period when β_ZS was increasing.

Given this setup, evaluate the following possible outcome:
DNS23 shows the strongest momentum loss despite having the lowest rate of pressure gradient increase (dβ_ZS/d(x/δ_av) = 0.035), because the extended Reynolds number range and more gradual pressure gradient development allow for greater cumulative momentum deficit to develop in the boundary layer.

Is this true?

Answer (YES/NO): YES